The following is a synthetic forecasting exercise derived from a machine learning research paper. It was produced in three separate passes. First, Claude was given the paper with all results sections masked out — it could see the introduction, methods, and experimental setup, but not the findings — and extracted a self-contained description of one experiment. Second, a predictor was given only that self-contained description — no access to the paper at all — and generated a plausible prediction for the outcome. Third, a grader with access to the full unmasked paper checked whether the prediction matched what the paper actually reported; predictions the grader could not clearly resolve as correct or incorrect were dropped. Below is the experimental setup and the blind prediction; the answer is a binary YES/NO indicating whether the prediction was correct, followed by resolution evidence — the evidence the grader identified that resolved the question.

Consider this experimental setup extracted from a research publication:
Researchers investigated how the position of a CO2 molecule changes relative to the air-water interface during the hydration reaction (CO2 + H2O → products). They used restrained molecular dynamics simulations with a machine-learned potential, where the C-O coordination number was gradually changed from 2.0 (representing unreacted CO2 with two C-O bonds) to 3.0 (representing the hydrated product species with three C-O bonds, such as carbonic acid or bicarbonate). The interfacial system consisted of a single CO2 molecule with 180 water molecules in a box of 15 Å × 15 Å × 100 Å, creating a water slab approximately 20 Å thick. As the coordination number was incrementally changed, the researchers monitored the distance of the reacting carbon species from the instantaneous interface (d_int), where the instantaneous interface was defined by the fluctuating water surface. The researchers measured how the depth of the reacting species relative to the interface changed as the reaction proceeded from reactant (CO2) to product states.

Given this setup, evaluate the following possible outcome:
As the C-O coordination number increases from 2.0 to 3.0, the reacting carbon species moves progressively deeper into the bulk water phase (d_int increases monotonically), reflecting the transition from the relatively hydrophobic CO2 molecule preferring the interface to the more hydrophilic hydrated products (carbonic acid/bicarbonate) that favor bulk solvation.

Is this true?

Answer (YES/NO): NO